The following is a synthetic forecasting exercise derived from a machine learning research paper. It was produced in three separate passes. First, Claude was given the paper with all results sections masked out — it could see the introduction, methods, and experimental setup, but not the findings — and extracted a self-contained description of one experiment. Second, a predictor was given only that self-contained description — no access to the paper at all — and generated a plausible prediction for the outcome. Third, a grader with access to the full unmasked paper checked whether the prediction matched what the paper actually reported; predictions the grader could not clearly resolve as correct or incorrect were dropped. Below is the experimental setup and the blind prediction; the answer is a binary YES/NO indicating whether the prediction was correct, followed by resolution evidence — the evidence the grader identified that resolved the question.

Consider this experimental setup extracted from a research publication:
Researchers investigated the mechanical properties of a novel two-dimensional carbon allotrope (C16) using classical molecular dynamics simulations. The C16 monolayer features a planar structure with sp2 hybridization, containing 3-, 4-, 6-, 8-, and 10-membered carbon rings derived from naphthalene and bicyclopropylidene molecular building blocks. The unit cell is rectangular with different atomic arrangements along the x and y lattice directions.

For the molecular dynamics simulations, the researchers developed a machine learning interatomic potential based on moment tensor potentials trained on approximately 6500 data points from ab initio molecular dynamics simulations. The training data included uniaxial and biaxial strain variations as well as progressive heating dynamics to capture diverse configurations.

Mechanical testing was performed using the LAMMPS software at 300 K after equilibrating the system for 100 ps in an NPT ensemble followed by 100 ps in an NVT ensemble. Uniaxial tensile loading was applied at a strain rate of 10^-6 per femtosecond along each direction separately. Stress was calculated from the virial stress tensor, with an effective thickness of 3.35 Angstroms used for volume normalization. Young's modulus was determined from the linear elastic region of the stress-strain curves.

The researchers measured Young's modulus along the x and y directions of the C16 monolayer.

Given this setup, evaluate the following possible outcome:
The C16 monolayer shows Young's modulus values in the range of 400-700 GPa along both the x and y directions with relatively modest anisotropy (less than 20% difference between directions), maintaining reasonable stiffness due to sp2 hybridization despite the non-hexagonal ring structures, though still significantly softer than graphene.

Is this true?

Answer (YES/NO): NO